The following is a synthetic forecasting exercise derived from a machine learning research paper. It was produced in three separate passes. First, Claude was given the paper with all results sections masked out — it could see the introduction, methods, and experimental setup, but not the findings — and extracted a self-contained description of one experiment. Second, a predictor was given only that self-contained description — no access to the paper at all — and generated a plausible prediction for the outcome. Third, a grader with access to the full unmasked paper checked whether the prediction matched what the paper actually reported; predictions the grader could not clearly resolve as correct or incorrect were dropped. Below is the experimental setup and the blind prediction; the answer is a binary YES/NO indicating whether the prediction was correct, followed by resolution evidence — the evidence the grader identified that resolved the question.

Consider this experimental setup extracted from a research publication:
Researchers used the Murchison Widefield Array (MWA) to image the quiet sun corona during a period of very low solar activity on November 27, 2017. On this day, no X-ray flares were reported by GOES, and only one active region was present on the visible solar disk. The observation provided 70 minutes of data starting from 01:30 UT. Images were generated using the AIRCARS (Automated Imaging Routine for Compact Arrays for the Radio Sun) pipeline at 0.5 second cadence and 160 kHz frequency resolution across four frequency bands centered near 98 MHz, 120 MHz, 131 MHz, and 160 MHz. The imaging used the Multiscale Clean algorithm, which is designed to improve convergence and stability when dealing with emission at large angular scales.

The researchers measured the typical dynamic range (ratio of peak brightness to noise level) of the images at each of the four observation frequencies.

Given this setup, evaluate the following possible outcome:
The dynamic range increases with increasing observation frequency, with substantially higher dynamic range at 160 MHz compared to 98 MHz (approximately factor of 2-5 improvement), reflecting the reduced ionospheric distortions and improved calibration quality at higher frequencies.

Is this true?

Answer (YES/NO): NO